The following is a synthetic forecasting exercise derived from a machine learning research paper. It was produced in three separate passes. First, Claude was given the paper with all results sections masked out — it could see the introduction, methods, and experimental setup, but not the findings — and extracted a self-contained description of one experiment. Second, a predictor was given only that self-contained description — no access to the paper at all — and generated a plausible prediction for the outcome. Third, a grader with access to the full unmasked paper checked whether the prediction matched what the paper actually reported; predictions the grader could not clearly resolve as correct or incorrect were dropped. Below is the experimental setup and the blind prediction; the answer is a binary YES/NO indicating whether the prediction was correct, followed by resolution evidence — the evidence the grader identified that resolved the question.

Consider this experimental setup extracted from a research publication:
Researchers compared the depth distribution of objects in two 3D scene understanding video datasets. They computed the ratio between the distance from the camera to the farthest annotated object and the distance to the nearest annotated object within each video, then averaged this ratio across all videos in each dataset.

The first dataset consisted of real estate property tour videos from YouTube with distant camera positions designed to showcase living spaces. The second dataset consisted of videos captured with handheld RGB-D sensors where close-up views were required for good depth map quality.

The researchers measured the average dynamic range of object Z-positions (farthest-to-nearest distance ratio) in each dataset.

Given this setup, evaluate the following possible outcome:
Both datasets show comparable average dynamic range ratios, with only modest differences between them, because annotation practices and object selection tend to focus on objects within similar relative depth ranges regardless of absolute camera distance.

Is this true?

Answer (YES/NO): NO